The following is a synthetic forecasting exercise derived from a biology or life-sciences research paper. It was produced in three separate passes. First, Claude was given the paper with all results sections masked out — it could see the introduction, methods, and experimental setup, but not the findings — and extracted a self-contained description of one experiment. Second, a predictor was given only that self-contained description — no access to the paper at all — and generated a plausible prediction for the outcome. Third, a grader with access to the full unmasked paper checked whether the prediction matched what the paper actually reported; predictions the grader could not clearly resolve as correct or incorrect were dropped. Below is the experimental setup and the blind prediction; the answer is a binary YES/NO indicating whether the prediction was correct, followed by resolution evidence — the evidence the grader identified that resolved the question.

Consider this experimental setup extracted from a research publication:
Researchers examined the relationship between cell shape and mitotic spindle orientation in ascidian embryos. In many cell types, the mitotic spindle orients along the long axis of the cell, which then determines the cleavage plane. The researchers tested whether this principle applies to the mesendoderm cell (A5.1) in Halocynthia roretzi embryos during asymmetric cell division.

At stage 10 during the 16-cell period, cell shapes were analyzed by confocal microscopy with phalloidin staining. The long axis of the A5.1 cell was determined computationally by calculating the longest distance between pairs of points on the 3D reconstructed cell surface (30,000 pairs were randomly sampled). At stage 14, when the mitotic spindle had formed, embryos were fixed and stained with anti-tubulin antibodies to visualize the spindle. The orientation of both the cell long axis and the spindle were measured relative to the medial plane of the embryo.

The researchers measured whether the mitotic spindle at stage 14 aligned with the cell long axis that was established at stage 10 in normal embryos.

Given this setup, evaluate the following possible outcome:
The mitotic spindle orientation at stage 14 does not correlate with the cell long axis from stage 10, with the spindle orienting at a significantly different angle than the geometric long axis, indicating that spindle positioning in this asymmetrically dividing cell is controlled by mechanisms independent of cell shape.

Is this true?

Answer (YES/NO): NO